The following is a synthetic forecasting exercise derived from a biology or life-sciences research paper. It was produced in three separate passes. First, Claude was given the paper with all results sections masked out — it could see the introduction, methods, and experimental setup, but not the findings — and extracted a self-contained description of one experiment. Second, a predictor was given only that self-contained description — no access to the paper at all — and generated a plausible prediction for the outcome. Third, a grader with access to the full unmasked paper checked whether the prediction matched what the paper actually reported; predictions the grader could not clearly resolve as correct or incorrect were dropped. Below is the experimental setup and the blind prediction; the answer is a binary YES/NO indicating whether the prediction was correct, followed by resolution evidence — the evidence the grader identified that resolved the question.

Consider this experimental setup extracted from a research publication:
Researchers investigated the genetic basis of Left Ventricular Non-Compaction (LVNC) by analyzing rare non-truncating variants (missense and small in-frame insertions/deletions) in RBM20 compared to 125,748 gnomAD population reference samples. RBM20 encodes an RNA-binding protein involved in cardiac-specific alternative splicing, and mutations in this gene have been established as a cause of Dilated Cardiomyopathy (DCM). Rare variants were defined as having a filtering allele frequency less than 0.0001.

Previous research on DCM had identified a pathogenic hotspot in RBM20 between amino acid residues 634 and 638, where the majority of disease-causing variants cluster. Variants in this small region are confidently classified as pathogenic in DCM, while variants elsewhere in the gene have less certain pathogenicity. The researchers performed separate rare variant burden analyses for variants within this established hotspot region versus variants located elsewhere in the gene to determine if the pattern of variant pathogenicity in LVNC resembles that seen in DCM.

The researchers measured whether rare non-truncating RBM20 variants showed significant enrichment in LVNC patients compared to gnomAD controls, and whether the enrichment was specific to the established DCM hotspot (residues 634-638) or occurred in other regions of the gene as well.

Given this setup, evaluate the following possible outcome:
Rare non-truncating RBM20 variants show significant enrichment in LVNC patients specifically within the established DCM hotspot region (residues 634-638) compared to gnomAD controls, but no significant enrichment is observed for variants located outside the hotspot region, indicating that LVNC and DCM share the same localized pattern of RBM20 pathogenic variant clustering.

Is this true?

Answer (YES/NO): YES